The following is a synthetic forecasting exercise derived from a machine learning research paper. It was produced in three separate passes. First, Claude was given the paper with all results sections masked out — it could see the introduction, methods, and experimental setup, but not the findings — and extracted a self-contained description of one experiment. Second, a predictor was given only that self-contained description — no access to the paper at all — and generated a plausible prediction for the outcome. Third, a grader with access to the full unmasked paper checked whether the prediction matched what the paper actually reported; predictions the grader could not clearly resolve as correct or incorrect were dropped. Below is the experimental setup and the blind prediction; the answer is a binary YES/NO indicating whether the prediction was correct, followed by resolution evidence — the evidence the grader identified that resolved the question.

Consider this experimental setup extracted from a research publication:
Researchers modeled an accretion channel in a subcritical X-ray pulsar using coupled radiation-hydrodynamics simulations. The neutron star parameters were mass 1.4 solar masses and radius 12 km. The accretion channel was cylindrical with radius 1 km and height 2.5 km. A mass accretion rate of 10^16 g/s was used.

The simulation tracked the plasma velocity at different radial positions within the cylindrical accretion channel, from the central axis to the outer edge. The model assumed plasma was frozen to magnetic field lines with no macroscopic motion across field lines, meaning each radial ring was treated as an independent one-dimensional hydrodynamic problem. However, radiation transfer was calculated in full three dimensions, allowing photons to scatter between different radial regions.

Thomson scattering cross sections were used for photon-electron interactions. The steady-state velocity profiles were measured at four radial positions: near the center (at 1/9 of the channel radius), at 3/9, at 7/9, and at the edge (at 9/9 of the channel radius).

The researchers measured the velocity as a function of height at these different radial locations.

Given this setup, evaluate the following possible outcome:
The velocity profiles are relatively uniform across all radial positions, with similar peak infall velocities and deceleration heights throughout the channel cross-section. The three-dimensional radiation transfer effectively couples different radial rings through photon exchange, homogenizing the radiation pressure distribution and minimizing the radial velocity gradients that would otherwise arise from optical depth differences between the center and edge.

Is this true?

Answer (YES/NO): NO